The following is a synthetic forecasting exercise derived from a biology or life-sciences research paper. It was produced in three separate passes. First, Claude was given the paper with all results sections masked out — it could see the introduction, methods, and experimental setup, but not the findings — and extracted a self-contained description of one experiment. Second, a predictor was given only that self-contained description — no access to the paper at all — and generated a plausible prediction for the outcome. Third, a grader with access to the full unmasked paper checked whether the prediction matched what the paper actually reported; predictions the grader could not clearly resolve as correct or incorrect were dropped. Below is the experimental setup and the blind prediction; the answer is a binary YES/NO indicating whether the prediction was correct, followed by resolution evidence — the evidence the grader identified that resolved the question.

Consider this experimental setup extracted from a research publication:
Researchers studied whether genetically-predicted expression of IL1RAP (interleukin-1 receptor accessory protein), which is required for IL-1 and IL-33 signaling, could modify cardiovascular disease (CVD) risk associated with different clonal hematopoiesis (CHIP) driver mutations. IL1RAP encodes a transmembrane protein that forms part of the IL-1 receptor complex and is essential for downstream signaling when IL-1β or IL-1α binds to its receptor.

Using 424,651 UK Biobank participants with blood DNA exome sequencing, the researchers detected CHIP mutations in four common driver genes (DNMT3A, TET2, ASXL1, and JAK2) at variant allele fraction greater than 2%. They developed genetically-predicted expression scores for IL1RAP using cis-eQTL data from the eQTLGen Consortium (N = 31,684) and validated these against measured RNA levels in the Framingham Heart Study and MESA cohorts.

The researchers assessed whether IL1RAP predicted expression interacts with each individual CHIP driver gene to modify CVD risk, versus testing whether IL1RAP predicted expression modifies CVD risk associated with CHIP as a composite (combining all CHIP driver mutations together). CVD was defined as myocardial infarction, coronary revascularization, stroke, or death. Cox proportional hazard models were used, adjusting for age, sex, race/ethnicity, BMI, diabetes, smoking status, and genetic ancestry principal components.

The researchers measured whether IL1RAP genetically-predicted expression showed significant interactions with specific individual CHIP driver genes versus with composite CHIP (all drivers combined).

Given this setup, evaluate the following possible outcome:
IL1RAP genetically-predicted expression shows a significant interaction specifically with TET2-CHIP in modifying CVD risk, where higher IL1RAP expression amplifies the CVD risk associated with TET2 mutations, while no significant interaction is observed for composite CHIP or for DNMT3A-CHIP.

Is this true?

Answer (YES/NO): NO